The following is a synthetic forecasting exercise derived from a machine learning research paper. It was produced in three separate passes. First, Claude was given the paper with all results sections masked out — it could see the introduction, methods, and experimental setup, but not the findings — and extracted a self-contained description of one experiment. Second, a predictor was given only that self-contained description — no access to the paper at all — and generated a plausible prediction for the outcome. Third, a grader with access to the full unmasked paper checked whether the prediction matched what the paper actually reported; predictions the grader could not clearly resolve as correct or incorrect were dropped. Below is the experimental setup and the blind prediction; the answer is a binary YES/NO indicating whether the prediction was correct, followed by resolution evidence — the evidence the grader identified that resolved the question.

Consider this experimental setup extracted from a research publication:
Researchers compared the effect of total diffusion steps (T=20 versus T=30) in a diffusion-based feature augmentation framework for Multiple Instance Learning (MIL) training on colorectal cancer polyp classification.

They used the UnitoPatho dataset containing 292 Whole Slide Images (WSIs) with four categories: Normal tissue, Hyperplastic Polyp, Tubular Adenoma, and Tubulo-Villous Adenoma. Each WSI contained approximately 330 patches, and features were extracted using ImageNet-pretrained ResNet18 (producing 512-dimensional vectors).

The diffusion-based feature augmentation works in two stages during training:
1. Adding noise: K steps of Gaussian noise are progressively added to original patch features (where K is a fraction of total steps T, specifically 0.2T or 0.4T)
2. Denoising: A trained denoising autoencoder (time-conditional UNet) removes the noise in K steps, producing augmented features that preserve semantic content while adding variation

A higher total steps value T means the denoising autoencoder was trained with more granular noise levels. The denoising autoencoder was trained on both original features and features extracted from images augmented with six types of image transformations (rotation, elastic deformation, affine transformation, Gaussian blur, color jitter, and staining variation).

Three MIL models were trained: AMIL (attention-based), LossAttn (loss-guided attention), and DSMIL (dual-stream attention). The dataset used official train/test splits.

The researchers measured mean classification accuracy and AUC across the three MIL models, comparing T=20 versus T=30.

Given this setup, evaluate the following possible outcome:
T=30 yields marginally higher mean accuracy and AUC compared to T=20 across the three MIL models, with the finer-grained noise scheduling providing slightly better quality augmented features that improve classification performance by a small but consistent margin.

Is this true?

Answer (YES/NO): NO